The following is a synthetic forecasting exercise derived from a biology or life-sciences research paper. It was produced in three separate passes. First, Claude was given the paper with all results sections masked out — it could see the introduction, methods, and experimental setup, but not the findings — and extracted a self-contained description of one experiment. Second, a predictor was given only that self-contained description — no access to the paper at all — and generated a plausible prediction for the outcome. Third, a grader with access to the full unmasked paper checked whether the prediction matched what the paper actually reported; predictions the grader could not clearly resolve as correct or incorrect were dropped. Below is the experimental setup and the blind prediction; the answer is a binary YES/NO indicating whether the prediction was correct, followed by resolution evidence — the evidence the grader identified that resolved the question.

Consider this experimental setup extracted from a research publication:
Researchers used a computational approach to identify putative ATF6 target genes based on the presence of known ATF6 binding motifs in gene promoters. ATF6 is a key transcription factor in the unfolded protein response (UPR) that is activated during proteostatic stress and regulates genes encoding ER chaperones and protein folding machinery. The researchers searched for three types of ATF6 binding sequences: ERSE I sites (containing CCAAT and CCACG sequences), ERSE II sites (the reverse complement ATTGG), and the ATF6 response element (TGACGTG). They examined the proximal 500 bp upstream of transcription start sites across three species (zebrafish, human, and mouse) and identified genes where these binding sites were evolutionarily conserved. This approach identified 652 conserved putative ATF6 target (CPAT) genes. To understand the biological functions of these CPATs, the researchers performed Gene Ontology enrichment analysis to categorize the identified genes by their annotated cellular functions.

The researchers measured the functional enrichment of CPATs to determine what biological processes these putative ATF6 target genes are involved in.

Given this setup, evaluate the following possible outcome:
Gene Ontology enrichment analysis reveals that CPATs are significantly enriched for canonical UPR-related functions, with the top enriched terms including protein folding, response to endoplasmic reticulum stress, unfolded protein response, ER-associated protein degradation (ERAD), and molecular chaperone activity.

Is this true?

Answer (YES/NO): NO